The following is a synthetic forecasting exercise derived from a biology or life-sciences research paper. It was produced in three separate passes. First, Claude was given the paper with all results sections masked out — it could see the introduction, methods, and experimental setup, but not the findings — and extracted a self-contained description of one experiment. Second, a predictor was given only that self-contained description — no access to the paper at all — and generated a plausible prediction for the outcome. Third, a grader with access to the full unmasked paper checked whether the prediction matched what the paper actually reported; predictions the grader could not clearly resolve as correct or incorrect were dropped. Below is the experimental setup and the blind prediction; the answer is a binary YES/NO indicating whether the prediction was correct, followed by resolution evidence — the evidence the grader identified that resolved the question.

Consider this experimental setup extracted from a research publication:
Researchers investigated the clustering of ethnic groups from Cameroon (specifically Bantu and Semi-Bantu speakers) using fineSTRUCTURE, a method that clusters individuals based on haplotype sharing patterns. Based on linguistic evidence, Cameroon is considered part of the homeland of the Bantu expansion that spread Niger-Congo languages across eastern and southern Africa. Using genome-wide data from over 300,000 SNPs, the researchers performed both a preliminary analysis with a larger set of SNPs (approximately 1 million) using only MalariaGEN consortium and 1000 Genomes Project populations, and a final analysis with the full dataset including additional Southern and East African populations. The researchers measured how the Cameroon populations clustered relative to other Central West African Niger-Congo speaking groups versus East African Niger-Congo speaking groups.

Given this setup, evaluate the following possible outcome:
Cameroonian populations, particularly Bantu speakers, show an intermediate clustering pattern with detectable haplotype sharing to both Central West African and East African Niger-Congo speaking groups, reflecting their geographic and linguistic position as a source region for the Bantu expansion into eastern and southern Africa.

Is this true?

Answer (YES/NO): NO